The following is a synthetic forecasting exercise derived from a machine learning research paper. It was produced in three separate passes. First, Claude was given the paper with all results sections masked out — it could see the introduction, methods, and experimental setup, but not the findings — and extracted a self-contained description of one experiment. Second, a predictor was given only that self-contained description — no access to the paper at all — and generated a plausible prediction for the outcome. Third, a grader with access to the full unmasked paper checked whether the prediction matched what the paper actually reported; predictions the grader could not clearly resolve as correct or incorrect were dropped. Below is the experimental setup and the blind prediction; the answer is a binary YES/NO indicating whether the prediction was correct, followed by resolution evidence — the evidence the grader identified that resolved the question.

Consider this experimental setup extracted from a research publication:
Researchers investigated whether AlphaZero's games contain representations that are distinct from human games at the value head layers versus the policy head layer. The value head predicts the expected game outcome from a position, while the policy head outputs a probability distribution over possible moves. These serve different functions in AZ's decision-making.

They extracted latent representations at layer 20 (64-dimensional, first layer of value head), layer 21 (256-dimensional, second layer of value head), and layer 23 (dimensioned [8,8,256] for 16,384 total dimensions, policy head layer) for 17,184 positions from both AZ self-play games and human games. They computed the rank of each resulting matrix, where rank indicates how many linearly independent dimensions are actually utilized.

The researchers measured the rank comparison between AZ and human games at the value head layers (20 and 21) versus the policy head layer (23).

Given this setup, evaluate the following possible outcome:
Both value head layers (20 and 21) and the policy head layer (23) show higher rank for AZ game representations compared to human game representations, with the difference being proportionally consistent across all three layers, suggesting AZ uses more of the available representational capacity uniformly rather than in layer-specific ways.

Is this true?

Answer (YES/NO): NO